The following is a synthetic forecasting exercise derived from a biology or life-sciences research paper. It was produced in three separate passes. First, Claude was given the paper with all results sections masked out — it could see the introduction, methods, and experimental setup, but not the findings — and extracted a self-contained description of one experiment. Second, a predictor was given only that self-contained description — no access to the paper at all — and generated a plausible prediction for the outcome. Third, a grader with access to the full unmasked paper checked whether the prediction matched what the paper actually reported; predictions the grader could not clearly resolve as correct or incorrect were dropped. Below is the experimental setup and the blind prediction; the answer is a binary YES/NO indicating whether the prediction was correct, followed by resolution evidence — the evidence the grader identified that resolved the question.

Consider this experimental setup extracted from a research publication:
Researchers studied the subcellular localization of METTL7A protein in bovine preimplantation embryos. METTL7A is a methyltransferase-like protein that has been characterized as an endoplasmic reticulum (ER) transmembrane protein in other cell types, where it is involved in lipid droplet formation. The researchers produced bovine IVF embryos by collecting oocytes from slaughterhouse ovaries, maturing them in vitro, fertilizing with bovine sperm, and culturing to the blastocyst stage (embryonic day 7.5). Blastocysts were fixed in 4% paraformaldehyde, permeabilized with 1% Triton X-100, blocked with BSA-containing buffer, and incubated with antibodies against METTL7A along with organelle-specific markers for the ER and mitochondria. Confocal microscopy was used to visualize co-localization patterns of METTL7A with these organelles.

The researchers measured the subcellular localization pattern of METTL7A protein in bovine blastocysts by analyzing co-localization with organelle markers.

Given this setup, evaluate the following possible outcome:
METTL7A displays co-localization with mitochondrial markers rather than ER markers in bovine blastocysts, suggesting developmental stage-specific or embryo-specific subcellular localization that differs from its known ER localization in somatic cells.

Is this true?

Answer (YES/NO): NO